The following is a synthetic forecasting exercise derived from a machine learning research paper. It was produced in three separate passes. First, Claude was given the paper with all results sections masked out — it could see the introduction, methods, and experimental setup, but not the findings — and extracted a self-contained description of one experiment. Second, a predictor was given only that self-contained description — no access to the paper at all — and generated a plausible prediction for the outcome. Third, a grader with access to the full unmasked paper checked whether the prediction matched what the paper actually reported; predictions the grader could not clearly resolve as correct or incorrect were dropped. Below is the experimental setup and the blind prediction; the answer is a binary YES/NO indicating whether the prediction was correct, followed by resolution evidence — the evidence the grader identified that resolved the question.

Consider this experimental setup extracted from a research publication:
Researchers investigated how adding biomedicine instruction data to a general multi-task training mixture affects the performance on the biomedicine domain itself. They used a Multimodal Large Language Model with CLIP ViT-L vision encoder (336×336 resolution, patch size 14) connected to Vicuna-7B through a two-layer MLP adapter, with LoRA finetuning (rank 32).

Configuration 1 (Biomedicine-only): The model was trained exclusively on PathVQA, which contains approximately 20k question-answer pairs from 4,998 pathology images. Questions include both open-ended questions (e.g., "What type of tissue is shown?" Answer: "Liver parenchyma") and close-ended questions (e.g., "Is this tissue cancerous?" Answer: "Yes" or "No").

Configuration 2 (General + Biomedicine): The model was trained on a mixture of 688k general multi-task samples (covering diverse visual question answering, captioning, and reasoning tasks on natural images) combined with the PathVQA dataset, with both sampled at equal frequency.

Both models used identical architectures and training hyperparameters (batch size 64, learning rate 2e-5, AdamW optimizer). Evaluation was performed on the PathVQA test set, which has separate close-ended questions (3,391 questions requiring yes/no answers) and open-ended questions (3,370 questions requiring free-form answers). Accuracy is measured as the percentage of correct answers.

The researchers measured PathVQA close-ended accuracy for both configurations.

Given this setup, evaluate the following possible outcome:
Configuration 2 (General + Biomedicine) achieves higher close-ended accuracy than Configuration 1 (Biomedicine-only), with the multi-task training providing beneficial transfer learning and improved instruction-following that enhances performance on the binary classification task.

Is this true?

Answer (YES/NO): YES